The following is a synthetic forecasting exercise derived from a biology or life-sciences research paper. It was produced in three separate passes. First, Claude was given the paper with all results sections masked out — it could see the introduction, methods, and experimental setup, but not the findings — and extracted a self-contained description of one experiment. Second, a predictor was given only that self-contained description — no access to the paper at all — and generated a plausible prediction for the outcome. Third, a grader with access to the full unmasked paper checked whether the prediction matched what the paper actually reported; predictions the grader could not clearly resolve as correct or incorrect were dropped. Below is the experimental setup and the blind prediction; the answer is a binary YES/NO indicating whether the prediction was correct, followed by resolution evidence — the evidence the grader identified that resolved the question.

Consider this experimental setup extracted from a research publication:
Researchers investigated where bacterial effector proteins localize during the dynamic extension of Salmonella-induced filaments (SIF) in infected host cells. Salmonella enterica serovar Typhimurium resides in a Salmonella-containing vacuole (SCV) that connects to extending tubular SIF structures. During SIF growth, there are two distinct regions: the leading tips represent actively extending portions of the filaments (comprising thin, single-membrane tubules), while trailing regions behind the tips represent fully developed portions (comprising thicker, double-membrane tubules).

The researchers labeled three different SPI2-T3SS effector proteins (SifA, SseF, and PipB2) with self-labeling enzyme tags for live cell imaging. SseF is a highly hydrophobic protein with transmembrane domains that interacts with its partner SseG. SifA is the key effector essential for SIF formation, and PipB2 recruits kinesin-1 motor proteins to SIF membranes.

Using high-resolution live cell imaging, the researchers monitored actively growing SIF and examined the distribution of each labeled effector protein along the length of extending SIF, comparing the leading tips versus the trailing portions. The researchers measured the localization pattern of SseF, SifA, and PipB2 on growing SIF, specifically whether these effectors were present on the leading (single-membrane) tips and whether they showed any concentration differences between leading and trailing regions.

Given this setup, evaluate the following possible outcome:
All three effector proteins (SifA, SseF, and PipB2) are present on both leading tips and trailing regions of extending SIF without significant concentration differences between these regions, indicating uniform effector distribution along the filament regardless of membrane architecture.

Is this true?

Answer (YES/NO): NO